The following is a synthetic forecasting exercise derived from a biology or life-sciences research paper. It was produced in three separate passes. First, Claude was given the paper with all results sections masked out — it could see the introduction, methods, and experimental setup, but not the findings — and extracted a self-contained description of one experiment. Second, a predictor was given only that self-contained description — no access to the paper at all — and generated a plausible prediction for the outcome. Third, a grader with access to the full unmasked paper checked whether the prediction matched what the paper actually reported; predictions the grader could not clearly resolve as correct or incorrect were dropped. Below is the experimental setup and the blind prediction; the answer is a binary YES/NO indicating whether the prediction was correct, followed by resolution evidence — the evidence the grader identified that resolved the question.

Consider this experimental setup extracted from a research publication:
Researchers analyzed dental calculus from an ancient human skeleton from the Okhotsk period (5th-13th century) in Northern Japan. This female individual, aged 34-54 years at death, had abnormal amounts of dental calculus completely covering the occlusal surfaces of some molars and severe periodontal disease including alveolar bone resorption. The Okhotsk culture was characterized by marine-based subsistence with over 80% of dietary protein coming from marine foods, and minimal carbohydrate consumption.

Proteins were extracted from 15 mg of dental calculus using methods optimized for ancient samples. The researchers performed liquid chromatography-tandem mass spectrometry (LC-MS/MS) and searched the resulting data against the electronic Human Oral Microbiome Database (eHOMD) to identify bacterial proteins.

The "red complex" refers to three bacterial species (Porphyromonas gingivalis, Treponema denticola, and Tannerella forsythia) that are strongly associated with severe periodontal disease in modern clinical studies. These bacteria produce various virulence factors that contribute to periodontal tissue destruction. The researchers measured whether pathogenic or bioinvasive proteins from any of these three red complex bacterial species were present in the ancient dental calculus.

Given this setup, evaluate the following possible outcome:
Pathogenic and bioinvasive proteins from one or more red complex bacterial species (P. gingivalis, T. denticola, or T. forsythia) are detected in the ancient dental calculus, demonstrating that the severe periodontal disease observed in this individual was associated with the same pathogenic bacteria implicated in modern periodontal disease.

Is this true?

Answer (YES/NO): YES